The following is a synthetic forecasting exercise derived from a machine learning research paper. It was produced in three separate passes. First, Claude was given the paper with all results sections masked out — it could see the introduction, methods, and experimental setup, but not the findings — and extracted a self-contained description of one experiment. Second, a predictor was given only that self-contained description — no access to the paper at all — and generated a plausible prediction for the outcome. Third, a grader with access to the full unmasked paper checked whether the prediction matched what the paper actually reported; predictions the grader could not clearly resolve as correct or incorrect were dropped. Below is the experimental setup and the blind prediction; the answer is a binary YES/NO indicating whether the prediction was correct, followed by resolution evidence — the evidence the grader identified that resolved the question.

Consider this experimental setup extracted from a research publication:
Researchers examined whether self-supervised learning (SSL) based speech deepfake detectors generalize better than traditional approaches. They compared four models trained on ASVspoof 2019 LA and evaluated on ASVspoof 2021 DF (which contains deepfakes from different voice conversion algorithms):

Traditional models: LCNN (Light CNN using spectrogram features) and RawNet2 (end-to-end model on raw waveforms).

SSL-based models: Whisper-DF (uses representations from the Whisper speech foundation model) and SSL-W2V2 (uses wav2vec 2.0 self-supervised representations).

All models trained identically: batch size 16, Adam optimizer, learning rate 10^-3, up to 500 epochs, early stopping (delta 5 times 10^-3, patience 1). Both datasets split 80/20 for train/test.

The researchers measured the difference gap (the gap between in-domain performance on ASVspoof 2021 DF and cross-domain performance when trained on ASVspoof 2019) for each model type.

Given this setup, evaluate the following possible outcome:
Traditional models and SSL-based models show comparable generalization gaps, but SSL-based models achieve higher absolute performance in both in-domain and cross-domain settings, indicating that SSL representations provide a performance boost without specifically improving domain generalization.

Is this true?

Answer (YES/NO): NO